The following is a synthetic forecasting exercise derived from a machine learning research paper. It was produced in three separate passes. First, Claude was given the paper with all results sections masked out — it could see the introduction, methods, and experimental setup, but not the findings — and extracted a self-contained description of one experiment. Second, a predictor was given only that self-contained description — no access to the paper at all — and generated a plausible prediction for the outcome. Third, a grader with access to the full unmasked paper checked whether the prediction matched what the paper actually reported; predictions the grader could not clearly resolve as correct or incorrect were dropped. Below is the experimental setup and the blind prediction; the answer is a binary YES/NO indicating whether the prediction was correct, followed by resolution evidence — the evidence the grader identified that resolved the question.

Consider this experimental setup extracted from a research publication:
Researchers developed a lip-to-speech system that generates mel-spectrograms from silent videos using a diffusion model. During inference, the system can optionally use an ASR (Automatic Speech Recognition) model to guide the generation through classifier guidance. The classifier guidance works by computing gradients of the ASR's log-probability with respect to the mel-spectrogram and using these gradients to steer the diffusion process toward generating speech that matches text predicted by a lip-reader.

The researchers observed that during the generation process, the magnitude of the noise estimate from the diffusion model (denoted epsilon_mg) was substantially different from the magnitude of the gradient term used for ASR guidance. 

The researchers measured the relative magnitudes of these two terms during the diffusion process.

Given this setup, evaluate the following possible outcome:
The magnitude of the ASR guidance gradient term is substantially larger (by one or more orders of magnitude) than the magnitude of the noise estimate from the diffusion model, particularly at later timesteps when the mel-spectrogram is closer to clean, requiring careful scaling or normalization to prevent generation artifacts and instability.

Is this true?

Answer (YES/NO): NO